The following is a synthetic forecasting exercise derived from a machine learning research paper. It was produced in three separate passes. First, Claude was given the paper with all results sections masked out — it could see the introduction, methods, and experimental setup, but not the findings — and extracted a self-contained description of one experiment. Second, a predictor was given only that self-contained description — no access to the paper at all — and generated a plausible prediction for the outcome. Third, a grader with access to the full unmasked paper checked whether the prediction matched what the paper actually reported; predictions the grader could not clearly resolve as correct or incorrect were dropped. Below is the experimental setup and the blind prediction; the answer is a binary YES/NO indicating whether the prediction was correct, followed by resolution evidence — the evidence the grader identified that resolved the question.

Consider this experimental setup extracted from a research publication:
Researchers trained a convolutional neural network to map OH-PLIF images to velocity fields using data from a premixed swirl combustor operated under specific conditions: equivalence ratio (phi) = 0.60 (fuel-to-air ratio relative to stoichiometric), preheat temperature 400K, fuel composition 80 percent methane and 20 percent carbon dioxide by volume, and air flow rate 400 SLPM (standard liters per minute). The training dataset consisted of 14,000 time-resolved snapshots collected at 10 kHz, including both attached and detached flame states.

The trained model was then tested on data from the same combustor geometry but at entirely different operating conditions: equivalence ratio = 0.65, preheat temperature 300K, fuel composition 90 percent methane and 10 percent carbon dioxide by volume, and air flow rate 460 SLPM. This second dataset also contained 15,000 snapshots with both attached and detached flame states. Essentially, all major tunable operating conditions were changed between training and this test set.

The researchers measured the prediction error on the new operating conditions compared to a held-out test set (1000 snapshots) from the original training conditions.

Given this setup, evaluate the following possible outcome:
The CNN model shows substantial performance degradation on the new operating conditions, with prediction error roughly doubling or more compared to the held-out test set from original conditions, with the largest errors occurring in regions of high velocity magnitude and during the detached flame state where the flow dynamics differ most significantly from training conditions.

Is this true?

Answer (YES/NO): NO